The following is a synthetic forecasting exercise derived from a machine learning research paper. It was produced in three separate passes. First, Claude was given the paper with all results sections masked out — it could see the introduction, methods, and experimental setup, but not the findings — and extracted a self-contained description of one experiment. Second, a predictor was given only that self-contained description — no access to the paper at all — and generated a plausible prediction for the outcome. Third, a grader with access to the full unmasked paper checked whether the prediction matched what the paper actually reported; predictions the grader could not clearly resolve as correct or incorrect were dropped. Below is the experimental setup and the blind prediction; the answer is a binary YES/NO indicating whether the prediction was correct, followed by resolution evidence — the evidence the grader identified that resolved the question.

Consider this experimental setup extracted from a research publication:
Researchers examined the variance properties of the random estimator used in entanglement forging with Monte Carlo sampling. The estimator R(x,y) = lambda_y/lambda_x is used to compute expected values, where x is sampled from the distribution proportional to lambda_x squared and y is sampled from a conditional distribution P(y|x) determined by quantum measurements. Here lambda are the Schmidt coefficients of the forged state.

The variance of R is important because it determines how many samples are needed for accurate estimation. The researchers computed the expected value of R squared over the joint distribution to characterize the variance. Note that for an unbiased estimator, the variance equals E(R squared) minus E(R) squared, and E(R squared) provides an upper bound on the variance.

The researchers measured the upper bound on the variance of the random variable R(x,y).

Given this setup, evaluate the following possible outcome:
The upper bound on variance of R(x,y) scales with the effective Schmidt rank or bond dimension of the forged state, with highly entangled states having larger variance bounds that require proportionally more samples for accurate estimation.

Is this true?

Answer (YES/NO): NO